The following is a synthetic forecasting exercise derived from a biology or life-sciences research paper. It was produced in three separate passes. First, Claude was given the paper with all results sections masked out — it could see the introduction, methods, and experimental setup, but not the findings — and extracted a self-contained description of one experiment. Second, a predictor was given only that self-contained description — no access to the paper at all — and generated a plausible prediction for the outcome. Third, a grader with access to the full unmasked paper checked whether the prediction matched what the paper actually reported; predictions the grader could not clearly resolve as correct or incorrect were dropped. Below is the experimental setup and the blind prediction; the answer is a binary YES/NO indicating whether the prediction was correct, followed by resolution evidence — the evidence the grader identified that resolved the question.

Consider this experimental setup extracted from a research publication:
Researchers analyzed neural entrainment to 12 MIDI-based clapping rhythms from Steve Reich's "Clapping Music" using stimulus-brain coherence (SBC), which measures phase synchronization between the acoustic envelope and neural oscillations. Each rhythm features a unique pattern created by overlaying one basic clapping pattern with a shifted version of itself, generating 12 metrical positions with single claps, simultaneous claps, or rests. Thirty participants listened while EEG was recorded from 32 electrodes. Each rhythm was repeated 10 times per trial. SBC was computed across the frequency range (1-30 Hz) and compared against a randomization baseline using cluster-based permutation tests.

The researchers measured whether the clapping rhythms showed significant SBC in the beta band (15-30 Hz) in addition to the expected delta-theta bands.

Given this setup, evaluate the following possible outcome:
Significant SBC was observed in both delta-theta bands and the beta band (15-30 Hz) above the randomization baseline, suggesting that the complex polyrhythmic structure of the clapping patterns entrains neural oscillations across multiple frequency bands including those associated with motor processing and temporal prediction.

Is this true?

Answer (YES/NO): YES